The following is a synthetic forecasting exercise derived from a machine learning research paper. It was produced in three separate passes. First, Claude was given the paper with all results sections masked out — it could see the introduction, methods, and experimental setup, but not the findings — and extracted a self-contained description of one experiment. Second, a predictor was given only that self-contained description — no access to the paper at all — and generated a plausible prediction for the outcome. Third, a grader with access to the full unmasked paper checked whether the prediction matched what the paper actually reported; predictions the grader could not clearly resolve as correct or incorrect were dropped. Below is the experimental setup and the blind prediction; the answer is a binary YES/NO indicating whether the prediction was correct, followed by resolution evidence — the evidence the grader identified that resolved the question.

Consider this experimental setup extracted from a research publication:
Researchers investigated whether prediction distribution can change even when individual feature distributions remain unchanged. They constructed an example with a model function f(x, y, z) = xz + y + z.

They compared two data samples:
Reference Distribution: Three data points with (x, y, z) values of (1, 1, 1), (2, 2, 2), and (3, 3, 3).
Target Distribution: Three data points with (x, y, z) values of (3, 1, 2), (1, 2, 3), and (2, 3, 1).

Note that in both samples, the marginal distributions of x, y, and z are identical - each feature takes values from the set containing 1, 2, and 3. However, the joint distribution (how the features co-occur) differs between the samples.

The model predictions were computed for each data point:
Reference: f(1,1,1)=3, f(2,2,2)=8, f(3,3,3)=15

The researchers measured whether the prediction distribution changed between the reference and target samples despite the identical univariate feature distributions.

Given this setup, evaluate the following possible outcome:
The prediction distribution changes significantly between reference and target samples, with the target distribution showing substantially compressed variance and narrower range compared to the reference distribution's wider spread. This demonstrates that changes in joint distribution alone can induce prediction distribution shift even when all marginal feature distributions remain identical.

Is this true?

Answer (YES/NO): YES